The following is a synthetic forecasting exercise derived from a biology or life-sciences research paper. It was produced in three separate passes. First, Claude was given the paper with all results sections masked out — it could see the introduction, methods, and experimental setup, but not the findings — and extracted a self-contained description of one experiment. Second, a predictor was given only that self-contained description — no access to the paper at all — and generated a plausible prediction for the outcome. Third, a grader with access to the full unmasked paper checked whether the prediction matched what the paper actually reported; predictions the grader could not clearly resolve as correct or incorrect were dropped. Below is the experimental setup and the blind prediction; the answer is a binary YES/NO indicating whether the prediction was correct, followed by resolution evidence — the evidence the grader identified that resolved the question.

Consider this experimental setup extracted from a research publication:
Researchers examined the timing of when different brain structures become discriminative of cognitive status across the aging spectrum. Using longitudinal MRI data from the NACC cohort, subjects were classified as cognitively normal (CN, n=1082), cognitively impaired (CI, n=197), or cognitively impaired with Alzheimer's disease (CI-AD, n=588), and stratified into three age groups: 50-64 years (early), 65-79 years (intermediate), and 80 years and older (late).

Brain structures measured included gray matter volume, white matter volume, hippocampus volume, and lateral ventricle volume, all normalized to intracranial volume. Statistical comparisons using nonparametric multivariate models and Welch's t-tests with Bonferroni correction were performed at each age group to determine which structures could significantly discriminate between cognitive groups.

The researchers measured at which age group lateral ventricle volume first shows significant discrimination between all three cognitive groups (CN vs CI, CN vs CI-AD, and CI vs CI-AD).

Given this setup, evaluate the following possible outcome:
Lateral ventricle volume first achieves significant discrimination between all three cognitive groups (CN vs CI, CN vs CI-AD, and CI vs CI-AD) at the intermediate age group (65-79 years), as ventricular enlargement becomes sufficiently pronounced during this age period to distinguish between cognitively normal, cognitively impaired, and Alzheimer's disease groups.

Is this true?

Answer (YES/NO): NO